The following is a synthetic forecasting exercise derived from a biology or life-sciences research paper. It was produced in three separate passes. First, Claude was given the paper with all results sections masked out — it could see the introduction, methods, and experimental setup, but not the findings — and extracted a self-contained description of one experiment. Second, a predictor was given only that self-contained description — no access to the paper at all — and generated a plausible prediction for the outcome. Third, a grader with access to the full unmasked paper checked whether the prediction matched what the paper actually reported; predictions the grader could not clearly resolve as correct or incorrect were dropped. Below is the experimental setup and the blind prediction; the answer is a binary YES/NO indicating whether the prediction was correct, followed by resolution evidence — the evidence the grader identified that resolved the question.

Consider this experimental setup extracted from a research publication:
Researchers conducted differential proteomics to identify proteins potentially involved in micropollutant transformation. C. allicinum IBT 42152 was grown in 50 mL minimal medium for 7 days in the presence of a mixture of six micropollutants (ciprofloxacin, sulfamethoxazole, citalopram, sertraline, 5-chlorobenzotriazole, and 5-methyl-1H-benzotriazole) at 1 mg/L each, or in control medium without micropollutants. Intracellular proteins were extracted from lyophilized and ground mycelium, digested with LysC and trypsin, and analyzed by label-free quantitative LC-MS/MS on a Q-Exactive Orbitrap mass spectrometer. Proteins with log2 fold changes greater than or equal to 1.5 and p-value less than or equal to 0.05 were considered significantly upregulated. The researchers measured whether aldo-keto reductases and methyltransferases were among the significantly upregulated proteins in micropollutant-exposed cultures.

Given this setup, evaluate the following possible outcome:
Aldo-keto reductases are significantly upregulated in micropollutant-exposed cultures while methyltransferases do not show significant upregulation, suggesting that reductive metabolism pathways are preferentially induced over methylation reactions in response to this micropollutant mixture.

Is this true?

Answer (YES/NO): NO